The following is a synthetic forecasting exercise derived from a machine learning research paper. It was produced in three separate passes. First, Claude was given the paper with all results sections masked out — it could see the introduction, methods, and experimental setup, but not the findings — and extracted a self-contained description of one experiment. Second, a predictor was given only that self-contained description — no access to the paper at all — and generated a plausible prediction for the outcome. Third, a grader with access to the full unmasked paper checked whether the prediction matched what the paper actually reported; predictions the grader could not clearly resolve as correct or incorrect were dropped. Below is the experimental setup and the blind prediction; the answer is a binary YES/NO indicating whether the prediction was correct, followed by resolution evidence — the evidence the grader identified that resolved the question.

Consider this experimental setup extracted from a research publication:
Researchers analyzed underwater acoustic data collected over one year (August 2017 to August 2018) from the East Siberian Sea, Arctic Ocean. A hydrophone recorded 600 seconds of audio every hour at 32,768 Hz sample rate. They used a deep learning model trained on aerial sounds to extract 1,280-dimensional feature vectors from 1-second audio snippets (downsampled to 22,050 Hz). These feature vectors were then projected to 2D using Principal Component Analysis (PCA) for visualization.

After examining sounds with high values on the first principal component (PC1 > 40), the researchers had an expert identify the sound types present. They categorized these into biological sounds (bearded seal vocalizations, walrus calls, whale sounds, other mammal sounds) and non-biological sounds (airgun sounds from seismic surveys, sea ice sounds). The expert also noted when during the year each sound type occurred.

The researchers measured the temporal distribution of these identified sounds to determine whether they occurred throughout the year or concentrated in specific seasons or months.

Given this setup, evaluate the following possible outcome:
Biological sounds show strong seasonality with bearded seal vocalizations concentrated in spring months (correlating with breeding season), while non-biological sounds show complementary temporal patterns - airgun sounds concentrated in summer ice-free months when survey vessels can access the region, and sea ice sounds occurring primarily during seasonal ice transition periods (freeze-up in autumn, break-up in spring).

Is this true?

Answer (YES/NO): NO